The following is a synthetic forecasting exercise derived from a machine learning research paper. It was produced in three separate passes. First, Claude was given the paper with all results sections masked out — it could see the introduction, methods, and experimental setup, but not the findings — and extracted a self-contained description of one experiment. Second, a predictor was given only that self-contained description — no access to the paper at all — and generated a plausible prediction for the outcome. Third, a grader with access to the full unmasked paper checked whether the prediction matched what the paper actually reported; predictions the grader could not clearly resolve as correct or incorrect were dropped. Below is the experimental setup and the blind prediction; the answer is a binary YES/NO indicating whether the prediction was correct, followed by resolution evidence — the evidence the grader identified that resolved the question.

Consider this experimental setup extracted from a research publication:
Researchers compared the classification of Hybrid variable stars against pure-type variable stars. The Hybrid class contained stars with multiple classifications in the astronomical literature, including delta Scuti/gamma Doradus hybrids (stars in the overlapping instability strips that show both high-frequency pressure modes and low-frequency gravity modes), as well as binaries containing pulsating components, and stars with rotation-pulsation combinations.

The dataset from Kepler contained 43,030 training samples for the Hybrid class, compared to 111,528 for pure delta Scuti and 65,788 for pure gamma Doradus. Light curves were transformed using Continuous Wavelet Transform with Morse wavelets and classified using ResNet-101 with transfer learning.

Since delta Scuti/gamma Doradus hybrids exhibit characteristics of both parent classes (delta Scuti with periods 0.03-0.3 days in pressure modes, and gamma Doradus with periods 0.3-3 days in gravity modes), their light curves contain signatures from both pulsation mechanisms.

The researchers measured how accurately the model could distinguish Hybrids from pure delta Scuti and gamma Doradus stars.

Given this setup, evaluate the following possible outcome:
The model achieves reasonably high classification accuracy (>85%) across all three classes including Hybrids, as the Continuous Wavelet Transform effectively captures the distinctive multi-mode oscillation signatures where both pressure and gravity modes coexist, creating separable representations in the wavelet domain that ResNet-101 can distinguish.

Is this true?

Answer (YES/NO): NO